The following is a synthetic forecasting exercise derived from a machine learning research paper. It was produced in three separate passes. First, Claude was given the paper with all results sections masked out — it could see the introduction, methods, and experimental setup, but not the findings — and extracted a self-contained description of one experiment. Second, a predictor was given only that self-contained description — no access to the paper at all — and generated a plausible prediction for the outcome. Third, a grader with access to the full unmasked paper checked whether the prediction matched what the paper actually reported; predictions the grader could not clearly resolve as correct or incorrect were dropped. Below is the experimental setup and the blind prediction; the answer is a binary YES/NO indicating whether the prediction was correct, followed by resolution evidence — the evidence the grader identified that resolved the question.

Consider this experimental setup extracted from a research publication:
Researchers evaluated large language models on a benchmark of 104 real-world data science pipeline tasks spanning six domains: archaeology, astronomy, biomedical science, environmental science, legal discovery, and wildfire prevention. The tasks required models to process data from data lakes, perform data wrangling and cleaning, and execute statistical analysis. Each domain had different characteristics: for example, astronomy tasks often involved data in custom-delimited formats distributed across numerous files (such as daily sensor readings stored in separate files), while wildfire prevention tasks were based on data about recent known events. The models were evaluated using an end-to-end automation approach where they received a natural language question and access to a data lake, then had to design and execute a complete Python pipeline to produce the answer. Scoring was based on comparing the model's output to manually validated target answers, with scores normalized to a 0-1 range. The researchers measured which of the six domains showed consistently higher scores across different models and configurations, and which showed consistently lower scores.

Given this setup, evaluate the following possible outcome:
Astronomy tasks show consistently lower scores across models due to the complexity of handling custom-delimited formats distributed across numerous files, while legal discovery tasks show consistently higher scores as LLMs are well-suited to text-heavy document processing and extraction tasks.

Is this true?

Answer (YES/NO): NO